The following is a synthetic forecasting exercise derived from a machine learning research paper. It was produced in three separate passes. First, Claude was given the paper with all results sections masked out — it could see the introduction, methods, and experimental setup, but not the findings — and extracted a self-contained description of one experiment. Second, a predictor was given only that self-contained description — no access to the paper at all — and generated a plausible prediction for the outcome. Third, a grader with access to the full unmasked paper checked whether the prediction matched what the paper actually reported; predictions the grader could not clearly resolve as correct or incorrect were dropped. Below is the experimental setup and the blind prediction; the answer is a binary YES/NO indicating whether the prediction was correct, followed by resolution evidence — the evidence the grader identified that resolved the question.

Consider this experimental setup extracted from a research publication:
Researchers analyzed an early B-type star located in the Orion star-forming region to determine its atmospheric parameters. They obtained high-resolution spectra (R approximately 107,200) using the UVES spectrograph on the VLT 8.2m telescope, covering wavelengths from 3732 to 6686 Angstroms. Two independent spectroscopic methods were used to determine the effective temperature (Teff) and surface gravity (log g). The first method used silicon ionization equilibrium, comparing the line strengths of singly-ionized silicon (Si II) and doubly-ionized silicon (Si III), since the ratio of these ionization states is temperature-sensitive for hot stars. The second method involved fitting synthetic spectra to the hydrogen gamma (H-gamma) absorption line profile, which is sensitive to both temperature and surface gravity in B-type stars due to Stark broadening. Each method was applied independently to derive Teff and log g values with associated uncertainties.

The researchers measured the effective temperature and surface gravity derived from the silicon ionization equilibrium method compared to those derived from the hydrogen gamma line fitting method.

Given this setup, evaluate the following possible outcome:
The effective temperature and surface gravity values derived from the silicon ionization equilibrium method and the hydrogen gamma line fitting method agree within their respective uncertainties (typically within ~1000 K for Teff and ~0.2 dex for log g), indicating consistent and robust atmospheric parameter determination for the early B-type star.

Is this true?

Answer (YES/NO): YES